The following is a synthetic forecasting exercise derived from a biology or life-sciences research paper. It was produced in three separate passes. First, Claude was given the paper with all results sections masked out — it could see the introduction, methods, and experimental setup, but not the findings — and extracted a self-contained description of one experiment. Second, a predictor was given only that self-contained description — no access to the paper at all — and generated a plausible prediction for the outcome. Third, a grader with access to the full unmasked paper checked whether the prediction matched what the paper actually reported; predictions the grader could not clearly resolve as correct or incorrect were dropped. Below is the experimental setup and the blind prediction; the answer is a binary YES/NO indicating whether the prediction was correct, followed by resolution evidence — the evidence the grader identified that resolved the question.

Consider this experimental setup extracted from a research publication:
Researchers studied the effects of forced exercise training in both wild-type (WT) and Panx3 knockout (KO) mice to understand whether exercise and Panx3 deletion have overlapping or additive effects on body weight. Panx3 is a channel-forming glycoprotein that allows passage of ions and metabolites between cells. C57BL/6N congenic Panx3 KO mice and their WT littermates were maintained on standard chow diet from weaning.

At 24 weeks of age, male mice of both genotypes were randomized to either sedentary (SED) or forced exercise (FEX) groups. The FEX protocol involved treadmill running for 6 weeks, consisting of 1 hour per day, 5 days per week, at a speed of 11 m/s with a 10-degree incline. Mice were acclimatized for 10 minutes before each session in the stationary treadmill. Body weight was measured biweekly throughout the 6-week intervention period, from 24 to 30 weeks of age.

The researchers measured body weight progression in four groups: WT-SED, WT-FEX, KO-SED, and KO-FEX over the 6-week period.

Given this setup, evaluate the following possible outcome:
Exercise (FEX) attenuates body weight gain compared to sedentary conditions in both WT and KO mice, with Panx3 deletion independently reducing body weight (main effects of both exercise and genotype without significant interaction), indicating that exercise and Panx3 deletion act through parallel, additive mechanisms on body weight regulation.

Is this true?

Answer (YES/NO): NO